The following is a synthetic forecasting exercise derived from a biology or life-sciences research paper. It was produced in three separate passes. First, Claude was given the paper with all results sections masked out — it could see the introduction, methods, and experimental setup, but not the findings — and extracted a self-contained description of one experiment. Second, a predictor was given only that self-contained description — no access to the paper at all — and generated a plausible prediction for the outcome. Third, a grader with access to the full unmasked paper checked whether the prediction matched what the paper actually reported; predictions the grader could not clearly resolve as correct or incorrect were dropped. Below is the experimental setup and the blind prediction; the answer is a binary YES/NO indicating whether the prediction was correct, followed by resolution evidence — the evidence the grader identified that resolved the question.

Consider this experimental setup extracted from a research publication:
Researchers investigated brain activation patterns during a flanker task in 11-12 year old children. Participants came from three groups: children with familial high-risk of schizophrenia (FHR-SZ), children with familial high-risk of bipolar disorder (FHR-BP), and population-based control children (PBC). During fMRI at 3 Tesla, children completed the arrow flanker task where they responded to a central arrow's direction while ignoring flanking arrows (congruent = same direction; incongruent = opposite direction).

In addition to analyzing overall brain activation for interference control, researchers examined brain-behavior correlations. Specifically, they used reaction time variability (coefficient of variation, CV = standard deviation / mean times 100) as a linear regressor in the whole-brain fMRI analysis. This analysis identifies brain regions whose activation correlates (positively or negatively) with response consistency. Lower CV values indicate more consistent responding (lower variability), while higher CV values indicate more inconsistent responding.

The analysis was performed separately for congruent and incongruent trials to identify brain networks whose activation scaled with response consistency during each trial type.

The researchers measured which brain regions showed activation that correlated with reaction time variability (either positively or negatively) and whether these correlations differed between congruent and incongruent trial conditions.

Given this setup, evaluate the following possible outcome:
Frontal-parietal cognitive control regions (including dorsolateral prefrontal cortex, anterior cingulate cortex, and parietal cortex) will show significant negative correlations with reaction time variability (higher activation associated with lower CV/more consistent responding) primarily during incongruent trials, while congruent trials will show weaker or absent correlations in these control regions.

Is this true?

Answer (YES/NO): NO